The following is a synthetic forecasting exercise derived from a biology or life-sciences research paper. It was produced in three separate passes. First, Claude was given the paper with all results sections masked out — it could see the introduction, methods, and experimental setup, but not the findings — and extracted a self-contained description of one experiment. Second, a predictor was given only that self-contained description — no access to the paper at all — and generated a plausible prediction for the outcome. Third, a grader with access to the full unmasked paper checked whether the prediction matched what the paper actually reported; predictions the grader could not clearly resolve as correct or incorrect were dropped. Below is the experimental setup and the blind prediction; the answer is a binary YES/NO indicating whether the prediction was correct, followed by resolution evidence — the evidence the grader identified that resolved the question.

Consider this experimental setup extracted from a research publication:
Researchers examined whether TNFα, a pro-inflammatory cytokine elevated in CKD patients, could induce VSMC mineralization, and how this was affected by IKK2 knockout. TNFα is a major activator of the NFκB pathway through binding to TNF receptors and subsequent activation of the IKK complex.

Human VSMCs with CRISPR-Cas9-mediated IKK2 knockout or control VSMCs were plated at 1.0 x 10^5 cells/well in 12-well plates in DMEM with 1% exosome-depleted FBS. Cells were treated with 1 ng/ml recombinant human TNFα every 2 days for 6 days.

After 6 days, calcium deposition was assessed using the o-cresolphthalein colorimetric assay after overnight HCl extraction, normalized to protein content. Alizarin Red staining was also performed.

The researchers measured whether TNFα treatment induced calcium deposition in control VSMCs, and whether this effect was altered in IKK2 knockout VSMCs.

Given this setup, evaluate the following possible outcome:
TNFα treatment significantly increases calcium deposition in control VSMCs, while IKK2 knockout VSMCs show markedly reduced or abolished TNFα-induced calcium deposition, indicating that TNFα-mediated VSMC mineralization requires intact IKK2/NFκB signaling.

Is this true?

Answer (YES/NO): NO